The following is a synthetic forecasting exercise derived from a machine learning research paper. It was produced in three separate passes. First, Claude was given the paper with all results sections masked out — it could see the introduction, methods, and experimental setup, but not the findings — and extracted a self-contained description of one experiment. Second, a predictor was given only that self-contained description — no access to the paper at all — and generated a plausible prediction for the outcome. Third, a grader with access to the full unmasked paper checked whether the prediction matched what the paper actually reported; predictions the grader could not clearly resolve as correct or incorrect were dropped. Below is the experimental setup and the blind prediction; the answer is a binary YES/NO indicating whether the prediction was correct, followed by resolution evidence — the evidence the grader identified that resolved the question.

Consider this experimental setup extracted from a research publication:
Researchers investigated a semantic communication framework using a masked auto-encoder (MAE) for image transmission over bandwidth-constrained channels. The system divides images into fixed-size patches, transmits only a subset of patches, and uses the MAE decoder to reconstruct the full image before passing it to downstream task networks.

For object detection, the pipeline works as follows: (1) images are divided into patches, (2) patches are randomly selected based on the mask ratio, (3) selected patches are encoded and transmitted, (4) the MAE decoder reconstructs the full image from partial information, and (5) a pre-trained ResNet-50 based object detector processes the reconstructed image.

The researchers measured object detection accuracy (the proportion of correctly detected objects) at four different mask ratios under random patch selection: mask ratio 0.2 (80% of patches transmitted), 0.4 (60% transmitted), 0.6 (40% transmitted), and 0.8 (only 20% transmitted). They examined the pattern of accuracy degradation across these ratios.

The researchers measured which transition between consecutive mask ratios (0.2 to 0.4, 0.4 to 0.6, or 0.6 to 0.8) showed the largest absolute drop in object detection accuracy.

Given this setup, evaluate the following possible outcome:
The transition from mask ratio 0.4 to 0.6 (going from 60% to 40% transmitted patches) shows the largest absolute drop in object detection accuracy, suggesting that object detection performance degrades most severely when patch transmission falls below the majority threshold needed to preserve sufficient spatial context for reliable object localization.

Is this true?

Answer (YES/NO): NO